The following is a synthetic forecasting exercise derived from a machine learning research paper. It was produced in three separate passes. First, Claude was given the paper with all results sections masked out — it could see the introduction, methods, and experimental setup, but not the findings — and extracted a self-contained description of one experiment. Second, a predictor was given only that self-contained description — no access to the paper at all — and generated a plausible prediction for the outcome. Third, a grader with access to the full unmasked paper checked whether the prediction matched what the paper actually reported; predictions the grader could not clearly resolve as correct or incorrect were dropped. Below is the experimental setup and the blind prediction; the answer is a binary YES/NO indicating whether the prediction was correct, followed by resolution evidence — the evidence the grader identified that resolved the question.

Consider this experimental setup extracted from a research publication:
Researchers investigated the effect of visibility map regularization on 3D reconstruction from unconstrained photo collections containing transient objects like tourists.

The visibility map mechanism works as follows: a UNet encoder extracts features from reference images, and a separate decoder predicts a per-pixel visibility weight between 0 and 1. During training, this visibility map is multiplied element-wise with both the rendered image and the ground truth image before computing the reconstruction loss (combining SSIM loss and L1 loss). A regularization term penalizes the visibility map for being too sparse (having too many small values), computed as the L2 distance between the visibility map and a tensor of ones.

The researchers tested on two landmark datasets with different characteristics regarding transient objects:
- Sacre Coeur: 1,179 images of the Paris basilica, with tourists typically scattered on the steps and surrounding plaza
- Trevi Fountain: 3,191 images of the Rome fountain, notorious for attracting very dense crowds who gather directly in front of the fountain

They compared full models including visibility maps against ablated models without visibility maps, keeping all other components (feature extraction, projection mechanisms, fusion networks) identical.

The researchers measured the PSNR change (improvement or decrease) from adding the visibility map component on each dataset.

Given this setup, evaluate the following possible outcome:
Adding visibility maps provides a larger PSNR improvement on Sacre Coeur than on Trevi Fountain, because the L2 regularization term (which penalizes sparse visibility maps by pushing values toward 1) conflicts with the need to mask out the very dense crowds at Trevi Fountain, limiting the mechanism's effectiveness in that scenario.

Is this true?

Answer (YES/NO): NO